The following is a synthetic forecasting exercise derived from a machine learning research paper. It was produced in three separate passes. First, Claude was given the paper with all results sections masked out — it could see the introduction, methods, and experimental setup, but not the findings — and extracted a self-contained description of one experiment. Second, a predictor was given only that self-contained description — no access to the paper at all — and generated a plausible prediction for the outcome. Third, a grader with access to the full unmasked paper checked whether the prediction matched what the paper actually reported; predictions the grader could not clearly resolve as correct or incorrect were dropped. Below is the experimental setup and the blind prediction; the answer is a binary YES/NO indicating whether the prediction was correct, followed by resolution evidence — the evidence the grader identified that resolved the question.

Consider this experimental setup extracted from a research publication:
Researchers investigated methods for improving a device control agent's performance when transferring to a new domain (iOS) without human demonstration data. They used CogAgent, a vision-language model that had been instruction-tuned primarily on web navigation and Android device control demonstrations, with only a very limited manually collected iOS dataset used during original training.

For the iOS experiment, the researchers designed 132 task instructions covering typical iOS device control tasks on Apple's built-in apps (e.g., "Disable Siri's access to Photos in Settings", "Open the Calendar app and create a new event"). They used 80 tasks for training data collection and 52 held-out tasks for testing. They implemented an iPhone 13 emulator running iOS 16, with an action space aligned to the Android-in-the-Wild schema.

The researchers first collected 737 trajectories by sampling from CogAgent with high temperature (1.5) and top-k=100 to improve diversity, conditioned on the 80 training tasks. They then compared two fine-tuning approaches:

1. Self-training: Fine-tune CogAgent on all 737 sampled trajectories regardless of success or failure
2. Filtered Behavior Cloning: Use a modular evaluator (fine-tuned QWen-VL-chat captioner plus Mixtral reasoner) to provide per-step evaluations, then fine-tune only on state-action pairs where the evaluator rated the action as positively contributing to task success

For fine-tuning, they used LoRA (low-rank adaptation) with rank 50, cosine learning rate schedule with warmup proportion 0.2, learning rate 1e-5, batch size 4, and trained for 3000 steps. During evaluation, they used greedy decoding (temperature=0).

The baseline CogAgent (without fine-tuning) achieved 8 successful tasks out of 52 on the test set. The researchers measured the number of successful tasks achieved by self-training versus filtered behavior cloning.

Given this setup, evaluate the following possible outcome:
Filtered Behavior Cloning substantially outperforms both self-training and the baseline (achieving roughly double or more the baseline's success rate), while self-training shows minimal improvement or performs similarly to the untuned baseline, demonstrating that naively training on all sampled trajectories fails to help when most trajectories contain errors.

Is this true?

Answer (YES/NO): NO